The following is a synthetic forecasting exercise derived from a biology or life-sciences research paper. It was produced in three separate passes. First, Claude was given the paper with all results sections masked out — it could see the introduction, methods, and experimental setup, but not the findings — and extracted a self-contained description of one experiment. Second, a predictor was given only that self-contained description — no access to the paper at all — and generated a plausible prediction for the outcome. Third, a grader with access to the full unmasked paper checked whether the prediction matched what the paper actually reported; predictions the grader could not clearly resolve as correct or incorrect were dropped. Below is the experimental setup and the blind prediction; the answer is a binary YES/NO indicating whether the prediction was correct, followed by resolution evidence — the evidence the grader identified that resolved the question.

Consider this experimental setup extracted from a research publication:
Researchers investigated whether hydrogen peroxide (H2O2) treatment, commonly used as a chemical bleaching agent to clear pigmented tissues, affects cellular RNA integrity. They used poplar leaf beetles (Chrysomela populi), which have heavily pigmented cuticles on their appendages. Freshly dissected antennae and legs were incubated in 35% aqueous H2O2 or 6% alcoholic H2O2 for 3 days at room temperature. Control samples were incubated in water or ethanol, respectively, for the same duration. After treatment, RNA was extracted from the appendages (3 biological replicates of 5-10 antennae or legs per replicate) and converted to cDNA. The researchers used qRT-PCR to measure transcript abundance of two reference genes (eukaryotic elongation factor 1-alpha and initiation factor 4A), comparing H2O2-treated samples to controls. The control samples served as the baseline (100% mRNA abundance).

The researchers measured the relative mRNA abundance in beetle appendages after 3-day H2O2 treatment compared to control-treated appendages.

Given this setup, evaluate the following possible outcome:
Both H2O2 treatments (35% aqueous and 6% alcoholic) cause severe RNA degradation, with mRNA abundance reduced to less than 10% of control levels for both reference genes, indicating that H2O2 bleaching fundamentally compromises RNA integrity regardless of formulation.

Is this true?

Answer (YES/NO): NO